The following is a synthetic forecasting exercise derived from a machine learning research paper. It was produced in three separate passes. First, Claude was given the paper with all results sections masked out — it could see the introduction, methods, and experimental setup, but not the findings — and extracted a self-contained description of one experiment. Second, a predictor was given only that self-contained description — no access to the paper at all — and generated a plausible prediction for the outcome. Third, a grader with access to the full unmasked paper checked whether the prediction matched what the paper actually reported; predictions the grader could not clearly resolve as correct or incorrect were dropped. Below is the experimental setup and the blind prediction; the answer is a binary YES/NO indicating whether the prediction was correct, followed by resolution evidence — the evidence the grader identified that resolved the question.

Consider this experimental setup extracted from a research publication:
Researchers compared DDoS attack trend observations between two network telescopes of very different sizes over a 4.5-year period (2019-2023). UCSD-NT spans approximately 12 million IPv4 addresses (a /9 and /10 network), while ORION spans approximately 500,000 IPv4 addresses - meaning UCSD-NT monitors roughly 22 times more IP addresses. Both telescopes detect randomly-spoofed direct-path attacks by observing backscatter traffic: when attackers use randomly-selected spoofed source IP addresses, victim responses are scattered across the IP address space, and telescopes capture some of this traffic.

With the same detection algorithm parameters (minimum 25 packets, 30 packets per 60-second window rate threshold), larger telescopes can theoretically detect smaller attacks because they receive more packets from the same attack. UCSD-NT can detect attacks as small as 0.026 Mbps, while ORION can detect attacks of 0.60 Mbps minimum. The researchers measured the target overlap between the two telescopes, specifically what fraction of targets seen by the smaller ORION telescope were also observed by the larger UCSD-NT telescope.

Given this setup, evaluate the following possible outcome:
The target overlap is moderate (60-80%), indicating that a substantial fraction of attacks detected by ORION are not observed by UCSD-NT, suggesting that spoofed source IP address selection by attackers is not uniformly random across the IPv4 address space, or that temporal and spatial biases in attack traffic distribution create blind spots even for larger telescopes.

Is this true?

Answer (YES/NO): NO